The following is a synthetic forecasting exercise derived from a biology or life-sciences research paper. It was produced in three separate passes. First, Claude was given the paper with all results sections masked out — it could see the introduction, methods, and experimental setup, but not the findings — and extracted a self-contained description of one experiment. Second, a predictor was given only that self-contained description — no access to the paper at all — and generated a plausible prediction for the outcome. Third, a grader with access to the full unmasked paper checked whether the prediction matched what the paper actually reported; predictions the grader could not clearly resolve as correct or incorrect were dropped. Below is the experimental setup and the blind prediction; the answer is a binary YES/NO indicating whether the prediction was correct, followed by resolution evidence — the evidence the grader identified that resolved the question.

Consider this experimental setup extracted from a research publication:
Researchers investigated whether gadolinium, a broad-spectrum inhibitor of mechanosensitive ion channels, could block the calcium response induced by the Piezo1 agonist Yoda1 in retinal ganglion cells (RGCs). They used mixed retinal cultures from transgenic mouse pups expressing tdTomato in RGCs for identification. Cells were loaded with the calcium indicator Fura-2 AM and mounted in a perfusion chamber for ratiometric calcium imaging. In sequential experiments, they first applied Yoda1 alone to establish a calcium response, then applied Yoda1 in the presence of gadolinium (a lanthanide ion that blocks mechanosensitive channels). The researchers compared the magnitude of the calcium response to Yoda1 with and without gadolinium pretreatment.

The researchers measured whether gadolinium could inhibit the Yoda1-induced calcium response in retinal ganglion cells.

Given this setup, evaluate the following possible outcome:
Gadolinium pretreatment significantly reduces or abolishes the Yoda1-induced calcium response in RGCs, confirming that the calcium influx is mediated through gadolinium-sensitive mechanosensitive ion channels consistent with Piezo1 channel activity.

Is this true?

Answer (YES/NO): YES